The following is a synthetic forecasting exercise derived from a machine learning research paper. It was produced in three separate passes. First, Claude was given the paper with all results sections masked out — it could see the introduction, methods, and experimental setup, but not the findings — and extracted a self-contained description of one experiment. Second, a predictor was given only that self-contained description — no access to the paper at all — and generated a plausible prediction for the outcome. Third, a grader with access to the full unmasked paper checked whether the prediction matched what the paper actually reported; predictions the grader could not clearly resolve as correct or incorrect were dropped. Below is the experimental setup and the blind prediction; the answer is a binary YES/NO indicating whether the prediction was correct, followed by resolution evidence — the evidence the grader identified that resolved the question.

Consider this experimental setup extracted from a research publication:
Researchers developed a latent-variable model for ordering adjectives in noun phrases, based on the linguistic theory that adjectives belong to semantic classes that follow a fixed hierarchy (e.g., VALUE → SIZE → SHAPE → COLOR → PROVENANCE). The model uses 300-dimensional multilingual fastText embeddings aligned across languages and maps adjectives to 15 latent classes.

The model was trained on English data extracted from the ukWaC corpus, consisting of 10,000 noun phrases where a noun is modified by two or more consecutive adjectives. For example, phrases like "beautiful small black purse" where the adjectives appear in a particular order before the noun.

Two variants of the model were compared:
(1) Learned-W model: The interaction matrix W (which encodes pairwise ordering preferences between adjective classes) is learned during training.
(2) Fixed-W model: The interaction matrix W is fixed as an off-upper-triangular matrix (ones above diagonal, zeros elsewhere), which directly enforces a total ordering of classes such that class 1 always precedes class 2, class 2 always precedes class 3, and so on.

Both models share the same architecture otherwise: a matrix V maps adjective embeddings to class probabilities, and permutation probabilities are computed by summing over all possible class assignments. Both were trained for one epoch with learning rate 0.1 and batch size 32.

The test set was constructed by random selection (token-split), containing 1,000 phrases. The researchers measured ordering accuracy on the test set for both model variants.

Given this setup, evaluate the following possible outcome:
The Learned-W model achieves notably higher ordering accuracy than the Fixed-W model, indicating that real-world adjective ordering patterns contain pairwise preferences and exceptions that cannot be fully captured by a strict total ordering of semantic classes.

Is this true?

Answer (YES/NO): NO